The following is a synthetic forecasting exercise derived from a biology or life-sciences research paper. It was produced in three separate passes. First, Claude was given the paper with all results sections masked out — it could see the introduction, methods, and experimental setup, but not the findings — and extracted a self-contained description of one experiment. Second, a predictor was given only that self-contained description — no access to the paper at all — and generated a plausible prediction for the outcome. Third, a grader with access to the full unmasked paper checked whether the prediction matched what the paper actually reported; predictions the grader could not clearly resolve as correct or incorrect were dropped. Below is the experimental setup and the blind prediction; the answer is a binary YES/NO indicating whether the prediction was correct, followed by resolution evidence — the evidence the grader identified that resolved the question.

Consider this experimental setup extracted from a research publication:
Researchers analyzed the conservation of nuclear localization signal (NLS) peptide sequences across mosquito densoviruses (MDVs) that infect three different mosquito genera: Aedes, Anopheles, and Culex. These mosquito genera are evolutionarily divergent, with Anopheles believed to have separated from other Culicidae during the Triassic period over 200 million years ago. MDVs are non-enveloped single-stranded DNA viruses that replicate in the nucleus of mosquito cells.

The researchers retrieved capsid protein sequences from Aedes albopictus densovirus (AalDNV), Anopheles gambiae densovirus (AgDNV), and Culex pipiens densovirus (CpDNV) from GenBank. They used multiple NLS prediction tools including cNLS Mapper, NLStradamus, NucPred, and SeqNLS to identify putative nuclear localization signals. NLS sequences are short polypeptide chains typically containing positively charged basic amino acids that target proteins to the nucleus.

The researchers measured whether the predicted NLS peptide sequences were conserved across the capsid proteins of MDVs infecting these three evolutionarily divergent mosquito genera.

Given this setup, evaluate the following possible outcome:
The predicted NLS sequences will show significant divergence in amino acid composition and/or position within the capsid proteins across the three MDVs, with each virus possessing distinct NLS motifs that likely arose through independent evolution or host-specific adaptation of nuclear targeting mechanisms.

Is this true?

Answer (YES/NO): NO